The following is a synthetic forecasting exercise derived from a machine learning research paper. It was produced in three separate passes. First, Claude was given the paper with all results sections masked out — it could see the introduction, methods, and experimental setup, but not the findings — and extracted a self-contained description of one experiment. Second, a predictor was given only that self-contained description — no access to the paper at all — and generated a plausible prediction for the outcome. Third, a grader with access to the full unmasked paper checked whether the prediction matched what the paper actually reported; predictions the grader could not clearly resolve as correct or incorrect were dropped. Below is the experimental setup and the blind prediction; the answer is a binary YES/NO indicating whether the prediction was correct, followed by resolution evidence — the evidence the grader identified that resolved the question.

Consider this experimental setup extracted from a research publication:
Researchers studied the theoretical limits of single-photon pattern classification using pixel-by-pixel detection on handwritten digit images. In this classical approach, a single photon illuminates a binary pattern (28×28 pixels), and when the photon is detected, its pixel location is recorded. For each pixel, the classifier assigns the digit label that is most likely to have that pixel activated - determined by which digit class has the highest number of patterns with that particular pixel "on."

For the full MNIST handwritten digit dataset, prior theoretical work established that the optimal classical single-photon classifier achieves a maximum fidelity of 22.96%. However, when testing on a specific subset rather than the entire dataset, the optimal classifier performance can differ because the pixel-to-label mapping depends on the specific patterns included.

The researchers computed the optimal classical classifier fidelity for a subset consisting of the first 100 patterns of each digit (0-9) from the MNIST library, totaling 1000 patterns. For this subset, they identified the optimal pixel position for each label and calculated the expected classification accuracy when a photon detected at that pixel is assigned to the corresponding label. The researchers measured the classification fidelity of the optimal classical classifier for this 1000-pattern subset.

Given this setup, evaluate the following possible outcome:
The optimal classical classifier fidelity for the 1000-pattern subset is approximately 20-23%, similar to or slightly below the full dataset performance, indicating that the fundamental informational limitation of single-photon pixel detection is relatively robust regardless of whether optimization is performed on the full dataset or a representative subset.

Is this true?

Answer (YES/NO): NO